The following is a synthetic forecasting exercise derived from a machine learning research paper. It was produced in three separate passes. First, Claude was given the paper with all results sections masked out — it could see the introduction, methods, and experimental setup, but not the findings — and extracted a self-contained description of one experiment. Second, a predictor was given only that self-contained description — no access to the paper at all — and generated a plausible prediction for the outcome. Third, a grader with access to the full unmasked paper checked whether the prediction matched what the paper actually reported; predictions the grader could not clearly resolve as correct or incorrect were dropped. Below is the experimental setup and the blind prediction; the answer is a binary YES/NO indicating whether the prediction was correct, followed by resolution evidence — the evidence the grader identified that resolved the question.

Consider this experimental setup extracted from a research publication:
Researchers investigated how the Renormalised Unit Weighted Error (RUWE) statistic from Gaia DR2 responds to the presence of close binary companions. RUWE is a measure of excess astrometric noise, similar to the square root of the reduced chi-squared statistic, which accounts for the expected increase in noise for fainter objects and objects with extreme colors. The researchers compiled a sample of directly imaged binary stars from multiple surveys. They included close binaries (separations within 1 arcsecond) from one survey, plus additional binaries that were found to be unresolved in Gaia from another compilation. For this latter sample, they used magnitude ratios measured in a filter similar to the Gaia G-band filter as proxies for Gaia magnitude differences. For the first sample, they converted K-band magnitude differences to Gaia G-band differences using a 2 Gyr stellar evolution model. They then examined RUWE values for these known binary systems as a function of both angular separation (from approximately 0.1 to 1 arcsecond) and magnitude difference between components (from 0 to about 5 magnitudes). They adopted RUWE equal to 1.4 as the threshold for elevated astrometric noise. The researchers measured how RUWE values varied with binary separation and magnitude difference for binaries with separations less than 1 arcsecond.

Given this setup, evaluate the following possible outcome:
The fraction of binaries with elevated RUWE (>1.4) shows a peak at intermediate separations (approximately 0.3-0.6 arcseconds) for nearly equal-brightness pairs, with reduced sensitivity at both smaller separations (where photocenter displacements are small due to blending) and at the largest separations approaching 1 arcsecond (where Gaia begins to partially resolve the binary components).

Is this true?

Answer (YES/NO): NO